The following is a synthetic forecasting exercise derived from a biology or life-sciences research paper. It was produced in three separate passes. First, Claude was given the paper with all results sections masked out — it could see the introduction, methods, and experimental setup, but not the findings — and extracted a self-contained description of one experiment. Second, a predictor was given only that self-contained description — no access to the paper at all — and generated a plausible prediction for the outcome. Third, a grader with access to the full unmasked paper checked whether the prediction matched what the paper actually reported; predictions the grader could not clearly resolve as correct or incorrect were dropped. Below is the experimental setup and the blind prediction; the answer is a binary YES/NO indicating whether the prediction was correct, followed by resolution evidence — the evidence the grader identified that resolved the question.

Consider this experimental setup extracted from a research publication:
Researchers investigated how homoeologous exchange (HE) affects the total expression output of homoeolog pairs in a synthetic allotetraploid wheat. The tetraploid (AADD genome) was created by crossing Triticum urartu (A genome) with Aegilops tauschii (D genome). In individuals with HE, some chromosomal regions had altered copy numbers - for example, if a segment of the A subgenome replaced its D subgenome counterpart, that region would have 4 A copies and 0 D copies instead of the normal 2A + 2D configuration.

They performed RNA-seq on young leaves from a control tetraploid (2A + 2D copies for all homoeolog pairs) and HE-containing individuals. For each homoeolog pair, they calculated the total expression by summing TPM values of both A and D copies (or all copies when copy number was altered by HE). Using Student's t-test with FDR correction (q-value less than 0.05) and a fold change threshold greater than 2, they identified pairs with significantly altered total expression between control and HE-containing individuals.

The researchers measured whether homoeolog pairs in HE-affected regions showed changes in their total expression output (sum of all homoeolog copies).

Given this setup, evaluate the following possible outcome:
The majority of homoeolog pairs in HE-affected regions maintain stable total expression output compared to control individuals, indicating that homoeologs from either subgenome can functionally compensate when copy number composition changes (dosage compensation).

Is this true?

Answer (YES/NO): NO